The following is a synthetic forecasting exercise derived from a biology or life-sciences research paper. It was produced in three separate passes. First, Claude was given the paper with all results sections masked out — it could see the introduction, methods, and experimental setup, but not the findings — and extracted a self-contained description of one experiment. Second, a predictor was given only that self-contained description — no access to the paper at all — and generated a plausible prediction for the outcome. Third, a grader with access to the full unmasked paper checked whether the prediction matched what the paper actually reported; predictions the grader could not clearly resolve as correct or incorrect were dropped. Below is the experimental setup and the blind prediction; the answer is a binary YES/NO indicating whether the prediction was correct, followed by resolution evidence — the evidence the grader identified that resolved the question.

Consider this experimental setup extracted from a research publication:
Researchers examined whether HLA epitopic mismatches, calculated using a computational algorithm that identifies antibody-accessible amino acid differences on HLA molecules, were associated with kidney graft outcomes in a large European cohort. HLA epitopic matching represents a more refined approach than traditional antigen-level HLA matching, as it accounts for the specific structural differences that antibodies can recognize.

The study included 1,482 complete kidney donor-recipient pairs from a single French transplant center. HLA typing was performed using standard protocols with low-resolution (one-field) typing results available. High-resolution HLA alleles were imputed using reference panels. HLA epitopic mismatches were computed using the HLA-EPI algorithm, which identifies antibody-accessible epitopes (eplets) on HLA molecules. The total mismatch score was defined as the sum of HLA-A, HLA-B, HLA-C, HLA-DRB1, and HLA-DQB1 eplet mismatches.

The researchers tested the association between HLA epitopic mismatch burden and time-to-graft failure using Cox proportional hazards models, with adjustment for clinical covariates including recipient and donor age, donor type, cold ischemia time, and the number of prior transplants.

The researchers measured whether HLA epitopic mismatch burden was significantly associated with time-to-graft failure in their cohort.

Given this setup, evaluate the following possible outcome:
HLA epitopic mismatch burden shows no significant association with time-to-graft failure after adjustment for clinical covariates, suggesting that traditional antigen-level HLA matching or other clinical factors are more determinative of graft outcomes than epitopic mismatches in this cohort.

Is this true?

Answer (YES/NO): NO